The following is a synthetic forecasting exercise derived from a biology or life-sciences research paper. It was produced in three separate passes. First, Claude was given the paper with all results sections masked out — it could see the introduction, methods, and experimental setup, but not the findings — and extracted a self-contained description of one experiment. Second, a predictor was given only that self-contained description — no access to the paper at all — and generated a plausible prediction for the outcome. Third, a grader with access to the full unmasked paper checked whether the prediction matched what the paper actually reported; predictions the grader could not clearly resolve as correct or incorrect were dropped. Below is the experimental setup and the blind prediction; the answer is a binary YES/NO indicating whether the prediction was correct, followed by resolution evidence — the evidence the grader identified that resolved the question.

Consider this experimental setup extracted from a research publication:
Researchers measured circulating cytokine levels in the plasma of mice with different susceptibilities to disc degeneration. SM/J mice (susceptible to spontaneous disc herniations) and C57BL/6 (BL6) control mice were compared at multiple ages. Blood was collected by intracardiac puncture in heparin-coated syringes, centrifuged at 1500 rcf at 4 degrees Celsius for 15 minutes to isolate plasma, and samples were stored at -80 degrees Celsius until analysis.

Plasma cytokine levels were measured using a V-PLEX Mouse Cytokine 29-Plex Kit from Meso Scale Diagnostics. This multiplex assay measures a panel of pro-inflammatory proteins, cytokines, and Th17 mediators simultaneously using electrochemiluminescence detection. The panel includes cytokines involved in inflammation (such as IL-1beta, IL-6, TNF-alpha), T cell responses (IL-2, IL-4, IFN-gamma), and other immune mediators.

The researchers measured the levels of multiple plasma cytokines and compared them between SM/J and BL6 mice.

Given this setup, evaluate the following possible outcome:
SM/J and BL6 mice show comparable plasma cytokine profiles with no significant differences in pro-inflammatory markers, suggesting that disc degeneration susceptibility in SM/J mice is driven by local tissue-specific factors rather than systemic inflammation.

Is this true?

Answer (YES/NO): NO